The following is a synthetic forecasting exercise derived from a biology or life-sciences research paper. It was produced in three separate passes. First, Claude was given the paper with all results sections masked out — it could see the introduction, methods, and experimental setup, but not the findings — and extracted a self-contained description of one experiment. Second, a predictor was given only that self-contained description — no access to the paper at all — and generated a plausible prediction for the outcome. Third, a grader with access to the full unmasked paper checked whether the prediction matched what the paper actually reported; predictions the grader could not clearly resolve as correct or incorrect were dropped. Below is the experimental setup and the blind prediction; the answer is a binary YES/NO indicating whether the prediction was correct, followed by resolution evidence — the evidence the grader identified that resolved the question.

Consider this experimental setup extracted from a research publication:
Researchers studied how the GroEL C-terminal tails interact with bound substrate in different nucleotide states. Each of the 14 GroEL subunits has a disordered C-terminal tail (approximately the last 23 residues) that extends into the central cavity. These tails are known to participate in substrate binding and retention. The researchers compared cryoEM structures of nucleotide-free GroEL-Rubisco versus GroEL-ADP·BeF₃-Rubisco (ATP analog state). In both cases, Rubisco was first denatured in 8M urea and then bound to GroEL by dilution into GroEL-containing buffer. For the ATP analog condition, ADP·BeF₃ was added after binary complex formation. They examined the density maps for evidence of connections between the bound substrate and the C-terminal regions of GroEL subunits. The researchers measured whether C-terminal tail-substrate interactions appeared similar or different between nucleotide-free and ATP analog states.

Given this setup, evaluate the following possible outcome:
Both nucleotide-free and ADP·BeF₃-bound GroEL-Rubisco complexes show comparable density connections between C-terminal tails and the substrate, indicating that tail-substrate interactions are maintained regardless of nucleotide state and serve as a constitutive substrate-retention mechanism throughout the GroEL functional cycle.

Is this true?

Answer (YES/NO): NO